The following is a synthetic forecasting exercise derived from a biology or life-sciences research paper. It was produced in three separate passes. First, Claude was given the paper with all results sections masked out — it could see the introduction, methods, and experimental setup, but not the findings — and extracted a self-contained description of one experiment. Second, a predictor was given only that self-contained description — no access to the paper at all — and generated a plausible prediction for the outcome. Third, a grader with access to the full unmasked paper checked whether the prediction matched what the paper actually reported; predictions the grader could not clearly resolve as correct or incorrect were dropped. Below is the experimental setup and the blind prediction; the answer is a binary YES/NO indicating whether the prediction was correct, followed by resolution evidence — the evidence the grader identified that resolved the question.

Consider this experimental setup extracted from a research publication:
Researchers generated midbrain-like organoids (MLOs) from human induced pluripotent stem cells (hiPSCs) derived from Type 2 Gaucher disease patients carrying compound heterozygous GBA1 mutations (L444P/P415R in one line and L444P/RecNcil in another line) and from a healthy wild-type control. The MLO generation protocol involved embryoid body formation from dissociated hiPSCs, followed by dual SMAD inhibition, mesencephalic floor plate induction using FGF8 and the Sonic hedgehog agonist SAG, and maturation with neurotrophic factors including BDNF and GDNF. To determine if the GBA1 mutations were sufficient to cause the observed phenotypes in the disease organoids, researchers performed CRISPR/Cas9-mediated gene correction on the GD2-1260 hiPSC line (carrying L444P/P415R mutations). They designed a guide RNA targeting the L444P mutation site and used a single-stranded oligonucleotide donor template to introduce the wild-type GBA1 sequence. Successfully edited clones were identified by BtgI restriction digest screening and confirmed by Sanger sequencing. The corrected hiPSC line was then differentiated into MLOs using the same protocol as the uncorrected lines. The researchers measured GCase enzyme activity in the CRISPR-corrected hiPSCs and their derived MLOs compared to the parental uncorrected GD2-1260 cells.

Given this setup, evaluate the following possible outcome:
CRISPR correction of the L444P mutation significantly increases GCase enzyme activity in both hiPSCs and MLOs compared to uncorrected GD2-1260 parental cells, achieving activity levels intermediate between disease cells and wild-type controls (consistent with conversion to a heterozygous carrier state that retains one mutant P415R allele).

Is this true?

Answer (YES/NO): YES